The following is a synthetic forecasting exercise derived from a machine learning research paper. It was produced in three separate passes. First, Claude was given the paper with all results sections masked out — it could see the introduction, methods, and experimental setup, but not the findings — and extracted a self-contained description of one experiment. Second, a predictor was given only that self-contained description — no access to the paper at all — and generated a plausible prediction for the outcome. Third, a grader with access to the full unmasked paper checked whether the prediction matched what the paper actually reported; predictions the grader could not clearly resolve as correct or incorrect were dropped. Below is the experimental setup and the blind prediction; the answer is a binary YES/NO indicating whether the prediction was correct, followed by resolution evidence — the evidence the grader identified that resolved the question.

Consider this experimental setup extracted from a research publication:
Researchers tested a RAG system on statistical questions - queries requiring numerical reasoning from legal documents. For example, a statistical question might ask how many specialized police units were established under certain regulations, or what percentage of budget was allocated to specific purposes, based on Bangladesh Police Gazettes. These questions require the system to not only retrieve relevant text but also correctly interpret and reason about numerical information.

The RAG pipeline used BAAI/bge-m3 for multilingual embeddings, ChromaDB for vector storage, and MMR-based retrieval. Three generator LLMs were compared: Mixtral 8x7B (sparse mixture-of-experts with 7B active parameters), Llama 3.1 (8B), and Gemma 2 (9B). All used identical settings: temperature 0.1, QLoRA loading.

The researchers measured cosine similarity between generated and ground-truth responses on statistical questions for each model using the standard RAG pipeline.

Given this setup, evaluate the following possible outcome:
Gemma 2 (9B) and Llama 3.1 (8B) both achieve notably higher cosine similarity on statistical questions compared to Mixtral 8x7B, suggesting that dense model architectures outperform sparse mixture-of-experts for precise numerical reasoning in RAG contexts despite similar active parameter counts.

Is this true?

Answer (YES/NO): NO